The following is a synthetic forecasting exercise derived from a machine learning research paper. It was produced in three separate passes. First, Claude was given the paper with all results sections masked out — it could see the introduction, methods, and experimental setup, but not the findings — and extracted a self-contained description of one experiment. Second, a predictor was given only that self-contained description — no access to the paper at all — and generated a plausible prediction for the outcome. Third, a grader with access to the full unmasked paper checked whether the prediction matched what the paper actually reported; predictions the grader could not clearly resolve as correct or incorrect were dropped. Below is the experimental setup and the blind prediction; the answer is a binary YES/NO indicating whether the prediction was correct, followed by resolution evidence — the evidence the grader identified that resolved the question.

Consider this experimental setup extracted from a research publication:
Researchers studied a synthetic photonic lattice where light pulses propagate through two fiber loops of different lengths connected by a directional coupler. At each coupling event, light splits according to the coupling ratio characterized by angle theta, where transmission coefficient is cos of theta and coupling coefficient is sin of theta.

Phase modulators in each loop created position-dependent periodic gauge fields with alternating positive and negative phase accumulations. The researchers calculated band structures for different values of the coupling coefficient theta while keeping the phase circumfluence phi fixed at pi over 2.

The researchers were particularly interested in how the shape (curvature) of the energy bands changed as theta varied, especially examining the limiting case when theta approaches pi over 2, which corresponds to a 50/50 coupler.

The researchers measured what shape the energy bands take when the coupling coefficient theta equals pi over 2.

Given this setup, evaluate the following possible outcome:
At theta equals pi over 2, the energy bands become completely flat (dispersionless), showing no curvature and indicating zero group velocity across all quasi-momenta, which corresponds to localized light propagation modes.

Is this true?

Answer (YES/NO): YES